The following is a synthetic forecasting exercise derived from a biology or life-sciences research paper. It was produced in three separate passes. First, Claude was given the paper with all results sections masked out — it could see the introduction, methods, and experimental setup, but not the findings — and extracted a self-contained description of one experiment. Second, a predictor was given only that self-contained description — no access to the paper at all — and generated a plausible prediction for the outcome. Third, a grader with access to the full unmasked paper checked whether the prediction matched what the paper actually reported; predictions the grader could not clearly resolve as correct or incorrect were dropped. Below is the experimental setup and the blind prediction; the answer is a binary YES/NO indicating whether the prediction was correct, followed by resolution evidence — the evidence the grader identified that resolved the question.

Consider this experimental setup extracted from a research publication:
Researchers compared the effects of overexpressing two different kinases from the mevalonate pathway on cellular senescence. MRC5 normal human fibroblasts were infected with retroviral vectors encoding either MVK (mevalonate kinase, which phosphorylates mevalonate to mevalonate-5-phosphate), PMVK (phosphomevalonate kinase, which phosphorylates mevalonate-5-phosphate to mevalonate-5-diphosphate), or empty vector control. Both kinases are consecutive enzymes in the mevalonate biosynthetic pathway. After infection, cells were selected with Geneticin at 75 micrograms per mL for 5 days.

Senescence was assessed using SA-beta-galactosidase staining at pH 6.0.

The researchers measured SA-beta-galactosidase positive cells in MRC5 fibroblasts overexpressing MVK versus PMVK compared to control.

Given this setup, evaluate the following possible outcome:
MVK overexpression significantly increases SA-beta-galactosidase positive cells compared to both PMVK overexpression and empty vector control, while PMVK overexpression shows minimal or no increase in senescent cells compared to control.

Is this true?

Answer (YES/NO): NO